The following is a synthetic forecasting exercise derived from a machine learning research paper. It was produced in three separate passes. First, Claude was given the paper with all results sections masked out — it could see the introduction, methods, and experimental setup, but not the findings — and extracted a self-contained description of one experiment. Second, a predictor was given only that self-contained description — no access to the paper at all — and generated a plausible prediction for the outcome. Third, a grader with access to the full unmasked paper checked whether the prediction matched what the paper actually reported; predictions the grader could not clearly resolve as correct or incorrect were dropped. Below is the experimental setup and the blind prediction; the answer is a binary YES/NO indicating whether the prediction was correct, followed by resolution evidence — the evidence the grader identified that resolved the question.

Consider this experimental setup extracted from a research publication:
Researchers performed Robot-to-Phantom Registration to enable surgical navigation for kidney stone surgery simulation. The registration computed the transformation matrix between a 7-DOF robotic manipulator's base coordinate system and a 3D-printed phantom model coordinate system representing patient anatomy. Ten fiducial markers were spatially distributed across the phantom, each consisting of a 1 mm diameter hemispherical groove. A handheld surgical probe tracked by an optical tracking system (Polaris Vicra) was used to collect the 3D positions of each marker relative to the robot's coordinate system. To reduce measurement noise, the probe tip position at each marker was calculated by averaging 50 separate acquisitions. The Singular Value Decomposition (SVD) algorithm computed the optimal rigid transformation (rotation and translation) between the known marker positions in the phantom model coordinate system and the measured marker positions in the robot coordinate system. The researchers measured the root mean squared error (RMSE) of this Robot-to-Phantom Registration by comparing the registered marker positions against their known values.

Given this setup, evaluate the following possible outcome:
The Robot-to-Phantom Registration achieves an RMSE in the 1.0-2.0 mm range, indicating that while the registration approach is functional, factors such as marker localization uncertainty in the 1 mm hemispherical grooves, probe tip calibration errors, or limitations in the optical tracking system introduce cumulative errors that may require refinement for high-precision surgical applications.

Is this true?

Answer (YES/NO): YES